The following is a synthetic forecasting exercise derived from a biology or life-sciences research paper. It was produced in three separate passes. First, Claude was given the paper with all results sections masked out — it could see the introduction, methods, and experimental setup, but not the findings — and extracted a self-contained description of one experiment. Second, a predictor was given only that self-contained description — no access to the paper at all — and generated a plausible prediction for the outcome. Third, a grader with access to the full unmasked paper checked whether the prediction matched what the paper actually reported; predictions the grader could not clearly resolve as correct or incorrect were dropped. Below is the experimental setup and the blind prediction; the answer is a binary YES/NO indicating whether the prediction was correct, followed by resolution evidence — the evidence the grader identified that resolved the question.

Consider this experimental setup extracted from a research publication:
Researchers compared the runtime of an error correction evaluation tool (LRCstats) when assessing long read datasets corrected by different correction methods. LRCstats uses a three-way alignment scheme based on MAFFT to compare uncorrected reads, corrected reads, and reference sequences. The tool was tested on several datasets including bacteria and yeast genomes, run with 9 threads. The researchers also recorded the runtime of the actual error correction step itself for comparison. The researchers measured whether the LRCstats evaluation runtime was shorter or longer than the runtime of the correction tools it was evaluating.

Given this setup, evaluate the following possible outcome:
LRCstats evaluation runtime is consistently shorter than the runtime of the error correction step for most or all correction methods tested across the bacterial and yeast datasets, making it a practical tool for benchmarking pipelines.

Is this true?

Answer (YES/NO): NO